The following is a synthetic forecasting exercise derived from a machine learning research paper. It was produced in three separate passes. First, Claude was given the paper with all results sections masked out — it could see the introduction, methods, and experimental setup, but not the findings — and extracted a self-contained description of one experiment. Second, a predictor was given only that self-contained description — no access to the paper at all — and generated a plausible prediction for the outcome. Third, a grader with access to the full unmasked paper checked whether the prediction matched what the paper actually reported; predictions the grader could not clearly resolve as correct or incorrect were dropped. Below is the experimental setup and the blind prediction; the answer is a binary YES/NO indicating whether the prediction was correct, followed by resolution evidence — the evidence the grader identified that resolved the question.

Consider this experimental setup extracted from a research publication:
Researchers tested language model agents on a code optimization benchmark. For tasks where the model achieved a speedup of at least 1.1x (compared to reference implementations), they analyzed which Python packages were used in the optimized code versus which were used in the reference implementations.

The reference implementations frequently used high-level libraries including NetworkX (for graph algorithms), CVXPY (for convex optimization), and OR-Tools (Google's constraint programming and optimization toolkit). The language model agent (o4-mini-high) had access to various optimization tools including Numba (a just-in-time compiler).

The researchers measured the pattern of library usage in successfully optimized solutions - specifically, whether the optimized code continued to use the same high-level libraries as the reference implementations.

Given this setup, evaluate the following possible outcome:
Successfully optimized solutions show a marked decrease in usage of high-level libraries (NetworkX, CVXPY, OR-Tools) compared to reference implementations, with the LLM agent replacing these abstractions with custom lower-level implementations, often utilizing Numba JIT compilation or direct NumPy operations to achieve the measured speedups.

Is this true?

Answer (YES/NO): YES